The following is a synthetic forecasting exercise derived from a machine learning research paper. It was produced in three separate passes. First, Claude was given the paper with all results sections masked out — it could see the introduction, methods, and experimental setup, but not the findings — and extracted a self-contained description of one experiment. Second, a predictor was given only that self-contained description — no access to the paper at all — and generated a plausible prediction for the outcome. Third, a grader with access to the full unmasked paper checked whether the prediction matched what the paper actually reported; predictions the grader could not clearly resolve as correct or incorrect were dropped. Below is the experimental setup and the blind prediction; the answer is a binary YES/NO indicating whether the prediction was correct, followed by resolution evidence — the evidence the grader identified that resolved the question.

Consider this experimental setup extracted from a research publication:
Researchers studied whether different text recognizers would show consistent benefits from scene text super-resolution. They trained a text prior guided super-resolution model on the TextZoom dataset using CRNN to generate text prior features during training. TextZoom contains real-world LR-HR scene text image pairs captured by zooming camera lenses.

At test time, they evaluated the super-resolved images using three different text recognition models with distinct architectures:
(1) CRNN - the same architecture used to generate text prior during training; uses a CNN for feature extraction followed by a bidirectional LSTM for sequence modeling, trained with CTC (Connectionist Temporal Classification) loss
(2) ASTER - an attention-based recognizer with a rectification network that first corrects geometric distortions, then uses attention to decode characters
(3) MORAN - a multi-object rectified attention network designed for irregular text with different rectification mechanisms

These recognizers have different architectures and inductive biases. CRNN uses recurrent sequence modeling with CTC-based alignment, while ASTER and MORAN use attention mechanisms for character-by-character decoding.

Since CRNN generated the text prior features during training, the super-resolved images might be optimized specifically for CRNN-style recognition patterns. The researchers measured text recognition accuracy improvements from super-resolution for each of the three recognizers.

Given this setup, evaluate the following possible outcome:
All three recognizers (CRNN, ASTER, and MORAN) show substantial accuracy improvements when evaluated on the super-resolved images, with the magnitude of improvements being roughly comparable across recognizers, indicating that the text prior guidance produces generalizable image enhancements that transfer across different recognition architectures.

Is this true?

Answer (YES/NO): NO